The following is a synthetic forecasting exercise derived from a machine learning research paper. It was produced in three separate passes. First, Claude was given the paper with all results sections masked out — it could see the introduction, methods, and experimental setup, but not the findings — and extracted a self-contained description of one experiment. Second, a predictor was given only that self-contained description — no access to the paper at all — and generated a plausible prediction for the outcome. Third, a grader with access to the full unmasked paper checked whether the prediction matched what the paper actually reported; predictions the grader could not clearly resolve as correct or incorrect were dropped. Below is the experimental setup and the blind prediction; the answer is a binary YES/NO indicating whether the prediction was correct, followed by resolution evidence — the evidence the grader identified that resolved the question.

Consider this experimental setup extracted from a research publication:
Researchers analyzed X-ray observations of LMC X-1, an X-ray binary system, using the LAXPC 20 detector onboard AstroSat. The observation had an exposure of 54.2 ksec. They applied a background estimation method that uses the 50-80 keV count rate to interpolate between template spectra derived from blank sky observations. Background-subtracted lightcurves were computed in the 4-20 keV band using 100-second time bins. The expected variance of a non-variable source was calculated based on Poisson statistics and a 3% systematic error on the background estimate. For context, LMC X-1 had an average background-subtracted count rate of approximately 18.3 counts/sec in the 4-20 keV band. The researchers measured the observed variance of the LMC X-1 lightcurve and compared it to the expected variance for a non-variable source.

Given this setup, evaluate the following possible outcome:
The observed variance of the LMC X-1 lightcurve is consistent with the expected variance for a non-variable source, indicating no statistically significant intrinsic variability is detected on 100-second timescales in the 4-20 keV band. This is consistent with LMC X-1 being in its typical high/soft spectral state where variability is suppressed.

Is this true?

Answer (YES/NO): NO